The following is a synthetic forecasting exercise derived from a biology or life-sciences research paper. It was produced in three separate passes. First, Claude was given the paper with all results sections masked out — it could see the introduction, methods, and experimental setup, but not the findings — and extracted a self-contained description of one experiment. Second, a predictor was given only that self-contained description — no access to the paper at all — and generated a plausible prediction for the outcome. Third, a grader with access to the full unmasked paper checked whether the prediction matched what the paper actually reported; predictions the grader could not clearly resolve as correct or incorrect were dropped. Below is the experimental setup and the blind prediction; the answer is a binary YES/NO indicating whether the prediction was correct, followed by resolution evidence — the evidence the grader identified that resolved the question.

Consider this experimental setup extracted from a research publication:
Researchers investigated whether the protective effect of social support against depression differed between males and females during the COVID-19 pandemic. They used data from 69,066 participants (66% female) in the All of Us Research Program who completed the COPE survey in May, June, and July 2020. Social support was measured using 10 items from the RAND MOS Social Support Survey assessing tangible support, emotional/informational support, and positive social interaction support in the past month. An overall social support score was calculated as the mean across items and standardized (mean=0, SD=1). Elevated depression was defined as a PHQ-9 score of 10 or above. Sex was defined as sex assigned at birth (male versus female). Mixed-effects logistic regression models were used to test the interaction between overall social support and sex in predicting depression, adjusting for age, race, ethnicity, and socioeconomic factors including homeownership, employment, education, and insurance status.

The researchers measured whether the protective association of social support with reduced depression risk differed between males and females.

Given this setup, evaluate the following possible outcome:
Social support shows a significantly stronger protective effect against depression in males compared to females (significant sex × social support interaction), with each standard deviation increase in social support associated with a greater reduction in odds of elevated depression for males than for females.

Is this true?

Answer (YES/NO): NO